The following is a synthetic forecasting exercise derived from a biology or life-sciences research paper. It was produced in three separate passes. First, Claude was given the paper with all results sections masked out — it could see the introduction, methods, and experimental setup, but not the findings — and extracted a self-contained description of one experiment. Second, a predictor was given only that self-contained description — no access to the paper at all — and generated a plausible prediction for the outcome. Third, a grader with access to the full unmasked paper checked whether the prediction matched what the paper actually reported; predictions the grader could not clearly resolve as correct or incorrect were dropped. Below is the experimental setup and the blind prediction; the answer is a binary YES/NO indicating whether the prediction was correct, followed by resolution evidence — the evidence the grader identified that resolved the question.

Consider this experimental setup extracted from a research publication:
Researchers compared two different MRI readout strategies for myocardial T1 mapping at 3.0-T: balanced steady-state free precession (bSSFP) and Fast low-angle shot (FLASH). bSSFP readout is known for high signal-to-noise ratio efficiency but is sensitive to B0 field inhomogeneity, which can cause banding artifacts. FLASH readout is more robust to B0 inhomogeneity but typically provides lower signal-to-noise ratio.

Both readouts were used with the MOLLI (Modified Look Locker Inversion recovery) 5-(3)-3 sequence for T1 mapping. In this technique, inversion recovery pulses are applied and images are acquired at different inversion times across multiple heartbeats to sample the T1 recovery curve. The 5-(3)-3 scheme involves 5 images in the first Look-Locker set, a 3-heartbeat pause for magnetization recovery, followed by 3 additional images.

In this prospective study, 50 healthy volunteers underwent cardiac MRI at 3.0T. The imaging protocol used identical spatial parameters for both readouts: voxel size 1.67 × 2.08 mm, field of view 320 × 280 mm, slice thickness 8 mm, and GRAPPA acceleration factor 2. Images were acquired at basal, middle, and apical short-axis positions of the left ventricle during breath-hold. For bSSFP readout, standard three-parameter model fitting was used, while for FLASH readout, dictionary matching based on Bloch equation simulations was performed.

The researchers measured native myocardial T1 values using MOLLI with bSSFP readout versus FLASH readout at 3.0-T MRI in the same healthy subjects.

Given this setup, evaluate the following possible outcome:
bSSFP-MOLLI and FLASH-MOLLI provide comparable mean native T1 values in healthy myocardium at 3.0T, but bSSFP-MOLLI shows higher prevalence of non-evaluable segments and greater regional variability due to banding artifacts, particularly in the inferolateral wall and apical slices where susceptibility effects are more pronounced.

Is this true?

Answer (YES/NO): NO